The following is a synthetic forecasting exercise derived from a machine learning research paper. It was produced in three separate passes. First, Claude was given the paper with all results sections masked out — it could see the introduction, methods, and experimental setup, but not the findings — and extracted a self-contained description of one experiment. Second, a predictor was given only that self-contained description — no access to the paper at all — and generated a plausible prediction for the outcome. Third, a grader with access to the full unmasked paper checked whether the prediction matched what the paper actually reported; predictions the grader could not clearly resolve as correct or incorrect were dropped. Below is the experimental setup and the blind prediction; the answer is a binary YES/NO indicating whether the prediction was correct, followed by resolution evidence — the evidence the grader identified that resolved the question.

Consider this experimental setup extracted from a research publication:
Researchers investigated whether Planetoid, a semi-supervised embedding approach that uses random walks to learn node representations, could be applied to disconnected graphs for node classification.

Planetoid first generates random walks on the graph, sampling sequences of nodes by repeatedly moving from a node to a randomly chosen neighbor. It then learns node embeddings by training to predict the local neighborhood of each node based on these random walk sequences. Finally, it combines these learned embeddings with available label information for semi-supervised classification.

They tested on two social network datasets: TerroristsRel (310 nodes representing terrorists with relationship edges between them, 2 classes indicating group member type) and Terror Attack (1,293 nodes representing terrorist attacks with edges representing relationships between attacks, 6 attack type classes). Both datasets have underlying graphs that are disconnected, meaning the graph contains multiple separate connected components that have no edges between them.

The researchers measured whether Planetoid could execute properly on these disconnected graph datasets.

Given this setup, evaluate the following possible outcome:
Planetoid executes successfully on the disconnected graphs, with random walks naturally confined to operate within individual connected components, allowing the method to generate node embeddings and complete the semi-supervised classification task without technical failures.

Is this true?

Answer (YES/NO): NO